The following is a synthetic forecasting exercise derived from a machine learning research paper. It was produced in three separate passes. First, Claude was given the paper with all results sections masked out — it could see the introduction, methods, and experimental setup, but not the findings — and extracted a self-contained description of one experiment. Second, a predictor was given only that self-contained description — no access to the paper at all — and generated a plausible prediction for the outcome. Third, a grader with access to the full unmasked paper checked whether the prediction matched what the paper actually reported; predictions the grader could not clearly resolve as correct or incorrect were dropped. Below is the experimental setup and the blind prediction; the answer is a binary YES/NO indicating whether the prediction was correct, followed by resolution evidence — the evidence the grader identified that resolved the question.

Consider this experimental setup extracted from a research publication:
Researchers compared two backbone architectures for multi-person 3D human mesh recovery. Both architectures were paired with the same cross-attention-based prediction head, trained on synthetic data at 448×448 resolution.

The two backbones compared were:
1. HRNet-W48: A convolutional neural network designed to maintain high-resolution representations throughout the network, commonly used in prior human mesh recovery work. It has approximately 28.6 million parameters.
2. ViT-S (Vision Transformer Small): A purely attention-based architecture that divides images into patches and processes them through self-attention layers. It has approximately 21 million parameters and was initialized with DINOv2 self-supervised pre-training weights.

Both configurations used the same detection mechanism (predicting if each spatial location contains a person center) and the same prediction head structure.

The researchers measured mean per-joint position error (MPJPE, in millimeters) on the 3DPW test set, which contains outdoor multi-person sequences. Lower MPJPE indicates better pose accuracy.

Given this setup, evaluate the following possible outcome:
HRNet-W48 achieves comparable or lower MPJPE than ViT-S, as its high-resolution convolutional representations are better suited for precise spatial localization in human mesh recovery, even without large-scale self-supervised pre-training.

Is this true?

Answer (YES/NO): NO